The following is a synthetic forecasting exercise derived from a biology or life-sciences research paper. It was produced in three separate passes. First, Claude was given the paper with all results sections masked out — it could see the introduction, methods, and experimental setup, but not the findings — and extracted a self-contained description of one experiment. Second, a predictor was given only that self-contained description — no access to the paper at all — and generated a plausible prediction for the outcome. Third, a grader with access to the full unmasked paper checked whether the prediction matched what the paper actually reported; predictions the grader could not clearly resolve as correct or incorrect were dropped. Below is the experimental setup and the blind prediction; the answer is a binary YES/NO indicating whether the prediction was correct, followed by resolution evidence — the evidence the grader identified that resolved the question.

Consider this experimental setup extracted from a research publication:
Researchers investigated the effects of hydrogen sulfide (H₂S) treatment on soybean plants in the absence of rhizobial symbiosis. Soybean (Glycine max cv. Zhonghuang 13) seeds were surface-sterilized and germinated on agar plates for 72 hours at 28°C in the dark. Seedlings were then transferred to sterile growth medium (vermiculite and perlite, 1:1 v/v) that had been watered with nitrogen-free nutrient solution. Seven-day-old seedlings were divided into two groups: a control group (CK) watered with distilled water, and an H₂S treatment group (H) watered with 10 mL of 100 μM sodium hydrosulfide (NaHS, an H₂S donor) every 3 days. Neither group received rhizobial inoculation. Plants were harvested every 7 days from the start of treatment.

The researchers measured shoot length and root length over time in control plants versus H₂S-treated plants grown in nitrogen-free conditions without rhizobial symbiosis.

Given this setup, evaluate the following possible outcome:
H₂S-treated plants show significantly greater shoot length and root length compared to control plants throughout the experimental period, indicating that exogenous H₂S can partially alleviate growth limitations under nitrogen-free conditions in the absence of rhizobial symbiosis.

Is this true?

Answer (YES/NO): NO